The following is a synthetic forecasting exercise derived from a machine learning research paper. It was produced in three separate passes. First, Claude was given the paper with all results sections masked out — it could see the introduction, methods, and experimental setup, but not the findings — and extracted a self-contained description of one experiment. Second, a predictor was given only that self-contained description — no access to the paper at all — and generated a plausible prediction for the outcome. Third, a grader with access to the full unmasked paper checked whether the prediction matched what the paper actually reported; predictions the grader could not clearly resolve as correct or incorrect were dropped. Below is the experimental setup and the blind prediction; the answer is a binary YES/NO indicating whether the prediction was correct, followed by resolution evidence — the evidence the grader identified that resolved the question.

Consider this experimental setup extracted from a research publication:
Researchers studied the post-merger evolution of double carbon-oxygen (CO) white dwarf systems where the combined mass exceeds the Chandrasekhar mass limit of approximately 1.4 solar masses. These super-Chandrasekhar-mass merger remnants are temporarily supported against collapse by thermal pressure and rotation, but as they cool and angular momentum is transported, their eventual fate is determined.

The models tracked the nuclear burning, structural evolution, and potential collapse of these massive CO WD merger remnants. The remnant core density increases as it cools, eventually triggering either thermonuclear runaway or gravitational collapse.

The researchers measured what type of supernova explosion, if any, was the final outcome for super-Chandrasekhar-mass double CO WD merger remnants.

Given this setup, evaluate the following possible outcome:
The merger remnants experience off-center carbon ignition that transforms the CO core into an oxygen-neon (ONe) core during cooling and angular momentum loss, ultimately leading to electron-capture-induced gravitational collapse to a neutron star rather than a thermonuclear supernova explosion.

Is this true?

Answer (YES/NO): NO